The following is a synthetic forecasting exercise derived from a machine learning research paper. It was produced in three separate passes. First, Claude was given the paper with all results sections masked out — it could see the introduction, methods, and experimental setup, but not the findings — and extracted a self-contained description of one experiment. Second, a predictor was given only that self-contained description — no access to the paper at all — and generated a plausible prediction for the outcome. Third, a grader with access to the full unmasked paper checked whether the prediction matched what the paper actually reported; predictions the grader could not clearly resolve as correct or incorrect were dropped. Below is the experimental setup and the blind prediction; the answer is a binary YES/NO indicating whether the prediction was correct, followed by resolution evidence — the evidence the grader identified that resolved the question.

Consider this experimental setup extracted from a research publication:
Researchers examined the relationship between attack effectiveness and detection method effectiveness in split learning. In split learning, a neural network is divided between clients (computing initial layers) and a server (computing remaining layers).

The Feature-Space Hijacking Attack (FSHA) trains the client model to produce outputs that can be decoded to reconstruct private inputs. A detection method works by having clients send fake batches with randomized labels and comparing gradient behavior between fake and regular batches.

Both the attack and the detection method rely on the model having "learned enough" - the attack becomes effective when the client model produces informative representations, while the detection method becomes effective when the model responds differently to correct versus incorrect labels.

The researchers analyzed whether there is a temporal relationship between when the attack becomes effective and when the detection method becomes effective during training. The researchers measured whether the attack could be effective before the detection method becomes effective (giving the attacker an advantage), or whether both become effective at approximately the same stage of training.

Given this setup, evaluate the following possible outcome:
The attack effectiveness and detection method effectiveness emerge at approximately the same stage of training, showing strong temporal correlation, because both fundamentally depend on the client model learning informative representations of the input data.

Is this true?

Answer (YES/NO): YES